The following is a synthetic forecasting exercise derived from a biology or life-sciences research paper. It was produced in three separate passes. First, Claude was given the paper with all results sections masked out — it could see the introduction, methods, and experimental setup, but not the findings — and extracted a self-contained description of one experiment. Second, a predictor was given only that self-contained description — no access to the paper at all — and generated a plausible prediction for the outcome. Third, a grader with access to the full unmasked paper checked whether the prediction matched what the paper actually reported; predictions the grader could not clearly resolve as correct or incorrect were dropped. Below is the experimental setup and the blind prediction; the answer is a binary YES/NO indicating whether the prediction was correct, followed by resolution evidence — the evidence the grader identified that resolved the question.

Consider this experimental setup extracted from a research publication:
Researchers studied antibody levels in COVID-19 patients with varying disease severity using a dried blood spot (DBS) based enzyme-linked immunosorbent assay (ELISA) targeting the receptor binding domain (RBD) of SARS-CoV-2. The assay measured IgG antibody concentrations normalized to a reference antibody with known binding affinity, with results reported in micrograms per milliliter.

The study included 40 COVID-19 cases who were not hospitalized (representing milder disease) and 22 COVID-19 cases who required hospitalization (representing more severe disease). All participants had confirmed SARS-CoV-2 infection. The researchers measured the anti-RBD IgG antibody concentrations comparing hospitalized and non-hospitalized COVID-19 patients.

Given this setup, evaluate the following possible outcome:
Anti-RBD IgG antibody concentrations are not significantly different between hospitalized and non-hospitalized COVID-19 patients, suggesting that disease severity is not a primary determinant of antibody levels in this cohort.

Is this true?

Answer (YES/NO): NO